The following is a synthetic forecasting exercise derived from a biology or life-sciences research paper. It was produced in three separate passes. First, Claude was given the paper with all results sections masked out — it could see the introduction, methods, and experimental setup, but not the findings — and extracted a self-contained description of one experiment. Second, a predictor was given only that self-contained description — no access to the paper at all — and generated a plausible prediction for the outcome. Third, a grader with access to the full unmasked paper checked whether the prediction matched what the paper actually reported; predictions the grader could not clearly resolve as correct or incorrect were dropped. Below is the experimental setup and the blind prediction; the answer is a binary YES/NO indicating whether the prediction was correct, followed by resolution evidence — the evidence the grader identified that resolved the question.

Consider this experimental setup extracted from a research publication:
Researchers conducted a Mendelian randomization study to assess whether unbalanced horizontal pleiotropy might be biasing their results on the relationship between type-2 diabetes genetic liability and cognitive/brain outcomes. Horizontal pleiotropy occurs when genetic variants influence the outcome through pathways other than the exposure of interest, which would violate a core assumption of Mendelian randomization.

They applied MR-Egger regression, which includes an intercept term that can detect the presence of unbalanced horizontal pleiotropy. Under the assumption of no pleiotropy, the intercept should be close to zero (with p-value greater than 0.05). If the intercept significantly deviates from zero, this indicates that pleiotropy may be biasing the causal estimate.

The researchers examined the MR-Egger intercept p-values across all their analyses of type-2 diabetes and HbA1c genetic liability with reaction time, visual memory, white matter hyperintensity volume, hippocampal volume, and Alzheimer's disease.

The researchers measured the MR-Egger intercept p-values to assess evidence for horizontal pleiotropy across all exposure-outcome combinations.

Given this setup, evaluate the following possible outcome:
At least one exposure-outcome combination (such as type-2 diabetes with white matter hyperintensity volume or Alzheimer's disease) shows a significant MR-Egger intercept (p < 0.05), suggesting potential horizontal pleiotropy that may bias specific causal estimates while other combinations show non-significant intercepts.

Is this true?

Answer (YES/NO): YES